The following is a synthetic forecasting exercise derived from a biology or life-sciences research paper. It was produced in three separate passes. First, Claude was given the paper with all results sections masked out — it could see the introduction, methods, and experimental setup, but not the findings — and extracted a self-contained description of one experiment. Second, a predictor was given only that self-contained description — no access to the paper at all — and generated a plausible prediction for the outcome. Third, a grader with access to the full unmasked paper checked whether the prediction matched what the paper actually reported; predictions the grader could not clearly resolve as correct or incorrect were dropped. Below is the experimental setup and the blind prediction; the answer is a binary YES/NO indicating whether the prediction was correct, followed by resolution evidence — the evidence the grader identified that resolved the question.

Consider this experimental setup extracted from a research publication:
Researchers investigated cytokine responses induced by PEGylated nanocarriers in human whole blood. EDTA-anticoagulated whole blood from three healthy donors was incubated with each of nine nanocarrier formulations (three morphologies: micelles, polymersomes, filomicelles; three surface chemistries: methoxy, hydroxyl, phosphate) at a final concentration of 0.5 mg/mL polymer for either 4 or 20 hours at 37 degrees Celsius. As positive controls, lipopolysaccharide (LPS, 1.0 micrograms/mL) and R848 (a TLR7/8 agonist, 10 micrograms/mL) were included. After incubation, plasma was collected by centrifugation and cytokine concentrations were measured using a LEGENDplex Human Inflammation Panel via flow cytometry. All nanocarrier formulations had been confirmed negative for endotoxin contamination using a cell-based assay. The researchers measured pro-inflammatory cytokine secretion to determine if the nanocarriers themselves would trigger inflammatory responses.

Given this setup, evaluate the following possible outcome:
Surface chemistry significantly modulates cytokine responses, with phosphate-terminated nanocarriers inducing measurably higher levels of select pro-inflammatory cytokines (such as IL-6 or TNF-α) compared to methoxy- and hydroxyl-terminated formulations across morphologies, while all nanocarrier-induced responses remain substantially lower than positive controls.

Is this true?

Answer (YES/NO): NO